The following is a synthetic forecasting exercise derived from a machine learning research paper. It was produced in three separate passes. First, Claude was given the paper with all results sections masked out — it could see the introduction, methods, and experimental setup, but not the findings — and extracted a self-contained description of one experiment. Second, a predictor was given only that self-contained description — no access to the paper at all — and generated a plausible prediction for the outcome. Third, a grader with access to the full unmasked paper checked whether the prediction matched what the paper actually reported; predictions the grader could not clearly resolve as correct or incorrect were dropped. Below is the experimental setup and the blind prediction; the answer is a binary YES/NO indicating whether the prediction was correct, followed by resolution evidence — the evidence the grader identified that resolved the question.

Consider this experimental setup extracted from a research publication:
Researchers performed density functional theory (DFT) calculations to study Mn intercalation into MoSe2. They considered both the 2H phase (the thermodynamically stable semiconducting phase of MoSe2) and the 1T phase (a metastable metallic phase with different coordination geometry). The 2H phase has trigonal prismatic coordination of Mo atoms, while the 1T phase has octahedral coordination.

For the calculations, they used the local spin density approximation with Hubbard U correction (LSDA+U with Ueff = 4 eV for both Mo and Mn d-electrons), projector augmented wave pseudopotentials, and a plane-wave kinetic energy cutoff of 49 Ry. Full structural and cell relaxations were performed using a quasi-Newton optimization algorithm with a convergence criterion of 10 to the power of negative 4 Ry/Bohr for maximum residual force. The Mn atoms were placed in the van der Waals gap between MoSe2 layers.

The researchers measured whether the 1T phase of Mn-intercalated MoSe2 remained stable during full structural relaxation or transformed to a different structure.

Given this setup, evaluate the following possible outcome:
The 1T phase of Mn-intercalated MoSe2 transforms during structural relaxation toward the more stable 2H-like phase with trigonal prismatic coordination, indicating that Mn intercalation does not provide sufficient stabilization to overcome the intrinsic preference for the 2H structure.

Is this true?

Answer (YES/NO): NO